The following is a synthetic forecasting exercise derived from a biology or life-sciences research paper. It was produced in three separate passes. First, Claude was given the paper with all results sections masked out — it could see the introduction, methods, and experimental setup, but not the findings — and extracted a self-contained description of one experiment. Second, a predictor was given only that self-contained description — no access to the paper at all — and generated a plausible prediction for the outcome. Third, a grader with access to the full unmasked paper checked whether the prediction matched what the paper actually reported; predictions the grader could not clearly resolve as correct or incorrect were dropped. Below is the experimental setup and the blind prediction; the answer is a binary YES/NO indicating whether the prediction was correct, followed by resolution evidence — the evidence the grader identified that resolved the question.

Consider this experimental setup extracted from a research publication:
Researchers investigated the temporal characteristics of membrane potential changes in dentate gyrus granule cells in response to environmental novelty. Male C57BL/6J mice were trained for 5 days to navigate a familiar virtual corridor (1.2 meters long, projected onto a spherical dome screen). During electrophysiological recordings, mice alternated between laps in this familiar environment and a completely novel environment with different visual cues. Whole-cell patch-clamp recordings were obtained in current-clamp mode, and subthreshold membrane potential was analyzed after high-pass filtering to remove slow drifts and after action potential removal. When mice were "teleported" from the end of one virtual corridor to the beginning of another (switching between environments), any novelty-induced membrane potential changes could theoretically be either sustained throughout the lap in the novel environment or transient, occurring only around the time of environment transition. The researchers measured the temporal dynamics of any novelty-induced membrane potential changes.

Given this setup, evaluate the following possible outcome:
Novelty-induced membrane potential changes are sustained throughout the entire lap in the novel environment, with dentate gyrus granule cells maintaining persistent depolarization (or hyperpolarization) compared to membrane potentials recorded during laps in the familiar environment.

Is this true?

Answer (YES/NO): NO